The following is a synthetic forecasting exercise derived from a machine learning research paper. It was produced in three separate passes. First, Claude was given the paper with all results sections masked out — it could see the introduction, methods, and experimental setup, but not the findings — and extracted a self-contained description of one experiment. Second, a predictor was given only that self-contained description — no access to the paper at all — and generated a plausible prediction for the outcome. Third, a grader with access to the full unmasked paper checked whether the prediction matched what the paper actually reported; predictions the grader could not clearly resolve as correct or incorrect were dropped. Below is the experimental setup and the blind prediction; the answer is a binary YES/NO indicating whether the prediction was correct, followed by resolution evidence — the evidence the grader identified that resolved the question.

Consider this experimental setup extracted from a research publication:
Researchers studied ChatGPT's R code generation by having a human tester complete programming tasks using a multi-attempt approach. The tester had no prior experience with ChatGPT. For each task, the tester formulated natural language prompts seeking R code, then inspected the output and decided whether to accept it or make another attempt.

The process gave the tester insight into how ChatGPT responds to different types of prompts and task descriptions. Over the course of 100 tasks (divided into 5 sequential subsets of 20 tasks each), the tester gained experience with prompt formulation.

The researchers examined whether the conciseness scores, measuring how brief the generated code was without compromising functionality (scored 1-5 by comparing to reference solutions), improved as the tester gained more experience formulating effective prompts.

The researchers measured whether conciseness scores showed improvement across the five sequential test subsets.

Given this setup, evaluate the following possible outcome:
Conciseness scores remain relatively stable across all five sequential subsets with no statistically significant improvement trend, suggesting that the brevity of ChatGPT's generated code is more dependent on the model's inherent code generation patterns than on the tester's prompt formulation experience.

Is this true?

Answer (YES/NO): YES